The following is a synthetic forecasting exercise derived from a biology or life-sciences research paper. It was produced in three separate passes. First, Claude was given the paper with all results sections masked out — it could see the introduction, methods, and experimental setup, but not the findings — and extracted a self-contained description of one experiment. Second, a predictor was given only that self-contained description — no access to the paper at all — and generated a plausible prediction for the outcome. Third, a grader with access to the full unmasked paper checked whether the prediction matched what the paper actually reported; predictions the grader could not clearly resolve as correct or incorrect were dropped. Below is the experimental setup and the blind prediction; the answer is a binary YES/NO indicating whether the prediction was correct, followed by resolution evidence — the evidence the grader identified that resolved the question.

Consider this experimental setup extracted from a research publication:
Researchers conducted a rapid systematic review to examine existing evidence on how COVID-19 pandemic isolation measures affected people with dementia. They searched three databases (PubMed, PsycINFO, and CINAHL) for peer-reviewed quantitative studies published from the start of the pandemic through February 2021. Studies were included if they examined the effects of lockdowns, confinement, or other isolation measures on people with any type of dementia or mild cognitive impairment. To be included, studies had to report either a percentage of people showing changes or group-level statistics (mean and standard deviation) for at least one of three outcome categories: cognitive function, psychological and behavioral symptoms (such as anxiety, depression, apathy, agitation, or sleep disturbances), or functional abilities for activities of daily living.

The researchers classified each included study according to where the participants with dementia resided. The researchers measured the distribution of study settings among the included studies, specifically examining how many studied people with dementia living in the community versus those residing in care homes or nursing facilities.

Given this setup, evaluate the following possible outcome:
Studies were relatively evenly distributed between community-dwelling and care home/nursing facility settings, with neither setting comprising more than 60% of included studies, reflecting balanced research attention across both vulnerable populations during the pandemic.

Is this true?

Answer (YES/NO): NO